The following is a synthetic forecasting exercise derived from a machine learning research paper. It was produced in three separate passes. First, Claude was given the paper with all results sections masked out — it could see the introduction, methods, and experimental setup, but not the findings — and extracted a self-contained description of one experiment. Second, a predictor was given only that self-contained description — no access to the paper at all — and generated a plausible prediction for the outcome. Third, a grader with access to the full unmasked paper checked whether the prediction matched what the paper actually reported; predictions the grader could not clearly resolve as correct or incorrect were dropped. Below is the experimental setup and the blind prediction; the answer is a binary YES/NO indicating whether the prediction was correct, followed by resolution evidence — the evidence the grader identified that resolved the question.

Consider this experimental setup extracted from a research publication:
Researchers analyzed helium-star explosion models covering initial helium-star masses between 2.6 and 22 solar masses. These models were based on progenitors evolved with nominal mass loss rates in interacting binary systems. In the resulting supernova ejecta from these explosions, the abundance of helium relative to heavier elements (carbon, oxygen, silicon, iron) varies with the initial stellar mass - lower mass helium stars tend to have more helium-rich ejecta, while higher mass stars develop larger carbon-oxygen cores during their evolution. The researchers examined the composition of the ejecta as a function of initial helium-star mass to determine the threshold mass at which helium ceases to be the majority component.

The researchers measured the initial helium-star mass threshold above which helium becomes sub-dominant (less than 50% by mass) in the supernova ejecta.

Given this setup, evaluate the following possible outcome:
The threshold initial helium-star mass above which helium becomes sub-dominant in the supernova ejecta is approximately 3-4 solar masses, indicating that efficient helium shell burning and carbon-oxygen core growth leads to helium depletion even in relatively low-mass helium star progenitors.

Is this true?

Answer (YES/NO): NO